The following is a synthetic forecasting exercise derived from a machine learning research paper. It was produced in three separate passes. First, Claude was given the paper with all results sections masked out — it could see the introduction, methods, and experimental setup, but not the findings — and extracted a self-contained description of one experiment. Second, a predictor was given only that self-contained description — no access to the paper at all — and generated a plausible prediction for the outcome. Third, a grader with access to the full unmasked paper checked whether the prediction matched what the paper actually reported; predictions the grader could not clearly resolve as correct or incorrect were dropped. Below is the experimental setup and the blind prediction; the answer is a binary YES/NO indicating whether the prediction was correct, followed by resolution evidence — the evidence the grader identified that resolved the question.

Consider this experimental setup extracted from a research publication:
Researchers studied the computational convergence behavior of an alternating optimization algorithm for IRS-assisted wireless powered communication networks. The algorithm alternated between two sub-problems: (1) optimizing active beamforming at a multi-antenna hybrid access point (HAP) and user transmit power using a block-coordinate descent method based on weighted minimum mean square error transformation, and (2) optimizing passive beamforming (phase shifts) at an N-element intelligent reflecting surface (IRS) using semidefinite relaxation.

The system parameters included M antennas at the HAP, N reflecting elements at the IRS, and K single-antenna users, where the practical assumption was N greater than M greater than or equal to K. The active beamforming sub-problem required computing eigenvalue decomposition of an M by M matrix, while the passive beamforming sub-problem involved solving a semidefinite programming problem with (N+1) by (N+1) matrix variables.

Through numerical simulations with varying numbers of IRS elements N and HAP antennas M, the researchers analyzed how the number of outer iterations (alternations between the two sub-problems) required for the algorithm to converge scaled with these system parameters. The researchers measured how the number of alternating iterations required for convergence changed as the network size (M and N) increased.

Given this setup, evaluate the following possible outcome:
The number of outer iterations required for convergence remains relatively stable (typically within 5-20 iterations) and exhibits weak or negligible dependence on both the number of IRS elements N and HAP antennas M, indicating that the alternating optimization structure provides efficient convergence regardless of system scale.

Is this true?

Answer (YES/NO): YES